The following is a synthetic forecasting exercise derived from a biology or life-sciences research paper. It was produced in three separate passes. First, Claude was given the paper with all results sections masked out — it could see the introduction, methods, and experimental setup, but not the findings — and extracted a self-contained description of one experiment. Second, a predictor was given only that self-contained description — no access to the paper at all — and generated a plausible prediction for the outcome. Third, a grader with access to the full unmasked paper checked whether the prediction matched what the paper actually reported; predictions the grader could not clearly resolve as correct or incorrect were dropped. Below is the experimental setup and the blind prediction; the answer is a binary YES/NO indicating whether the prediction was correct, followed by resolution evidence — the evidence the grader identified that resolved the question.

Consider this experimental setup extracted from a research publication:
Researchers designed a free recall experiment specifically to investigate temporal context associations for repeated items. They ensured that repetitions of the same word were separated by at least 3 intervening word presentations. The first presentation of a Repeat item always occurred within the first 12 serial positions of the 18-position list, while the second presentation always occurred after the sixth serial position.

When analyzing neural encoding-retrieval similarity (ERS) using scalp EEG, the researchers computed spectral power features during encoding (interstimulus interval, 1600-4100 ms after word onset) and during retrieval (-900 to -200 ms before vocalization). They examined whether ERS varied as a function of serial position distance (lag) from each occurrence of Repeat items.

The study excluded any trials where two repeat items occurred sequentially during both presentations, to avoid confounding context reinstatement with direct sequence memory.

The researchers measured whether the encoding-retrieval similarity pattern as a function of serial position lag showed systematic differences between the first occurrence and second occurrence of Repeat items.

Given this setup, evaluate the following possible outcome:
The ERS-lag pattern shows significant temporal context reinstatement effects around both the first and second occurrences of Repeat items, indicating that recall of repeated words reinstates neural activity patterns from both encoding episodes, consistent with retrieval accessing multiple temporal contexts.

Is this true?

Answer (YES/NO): NO